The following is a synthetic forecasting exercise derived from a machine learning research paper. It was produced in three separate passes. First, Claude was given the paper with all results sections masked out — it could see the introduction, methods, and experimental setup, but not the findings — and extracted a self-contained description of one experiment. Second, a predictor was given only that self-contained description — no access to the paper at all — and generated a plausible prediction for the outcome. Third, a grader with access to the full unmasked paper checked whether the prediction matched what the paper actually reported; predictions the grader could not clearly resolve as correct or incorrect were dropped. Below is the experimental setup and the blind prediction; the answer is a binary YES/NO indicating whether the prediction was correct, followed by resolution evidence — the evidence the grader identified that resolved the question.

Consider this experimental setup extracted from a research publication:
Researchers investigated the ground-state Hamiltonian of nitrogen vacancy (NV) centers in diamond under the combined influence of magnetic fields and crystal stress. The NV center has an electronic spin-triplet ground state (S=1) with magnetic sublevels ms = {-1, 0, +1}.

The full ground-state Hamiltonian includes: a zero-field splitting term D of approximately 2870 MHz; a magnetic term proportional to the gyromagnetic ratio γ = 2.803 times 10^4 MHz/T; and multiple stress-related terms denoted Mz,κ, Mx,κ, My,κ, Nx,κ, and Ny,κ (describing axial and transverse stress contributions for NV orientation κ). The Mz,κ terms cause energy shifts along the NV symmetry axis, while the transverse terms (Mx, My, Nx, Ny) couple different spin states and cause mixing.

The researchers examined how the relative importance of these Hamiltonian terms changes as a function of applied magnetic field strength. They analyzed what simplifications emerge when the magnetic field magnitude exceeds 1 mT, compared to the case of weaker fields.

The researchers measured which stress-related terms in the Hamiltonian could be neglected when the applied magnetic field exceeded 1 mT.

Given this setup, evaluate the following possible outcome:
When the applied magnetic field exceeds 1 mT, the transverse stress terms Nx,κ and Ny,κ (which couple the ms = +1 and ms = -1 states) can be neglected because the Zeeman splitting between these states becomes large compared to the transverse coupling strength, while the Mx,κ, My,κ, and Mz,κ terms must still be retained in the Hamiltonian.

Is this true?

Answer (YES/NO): NO